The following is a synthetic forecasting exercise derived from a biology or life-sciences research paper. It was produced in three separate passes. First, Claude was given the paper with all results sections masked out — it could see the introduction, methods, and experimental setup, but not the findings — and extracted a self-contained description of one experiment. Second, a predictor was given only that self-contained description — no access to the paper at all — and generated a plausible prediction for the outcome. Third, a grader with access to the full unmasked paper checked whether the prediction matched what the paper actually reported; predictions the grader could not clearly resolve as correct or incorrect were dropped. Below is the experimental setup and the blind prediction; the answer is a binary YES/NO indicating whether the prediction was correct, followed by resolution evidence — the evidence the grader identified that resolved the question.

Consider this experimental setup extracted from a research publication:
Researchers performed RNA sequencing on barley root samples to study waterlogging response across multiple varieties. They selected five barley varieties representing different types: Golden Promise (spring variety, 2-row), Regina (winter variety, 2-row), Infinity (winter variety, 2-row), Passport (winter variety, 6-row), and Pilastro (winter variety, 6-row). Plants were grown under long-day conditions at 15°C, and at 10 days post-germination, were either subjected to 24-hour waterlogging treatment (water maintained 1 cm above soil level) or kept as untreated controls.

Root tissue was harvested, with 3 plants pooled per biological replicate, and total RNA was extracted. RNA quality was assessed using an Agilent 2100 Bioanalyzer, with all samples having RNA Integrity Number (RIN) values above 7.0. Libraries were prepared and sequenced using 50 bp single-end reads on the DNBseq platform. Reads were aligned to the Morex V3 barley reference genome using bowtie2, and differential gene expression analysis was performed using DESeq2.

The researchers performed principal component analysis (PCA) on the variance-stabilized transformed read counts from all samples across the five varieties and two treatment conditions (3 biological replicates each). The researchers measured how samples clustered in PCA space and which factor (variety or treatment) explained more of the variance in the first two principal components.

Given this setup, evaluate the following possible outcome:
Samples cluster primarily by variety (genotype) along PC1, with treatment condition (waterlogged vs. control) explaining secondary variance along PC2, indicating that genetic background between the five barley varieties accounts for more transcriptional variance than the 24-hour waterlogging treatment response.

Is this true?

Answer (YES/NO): NO